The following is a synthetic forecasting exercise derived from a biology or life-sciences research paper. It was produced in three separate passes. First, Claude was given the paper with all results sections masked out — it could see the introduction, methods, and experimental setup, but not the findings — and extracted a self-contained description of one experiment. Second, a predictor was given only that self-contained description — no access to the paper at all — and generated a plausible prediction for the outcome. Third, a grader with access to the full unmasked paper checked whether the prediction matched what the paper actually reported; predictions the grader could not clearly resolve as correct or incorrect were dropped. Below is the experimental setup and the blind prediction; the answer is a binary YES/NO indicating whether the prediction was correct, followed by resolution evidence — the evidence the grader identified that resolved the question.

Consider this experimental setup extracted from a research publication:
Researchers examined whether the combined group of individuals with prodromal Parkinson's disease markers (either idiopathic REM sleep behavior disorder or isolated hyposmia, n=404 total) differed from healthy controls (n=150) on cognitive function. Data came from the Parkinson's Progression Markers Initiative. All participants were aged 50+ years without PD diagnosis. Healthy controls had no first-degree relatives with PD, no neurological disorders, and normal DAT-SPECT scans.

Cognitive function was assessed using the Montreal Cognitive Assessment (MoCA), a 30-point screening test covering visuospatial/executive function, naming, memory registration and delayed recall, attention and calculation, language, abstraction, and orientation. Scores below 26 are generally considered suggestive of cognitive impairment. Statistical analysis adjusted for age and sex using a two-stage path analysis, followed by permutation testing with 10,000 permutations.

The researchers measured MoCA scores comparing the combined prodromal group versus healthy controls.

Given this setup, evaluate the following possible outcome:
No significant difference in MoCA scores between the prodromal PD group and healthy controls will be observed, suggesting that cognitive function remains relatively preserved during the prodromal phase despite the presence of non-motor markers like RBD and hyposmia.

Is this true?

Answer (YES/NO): NO